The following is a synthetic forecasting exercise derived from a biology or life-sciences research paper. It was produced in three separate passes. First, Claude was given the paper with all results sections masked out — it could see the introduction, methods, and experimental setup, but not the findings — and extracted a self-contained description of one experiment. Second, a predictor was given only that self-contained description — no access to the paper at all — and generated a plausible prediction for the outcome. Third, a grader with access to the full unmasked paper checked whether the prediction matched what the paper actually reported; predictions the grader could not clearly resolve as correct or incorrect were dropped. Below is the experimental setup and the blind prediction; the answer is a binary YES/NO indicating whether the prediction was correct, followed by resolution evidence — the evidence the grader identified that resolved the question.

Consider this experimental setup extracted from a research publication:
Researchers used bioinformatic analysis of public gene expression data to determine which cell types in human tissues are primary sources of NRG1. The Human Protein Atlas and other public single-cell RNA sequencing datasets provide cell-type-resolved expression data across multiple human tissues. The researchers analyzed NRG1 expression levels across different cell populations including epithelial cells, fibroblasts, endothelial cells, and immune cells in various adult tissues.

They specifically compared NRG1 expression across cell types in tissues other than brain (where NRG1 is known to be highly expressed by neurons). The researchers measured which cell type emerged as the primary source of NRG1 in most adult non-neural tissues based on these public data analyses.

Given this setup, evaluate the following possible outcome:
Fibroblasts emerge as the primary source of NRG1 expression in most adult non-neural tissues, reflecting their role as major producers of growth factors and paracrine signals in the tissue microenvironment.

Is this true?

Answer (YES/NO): NO